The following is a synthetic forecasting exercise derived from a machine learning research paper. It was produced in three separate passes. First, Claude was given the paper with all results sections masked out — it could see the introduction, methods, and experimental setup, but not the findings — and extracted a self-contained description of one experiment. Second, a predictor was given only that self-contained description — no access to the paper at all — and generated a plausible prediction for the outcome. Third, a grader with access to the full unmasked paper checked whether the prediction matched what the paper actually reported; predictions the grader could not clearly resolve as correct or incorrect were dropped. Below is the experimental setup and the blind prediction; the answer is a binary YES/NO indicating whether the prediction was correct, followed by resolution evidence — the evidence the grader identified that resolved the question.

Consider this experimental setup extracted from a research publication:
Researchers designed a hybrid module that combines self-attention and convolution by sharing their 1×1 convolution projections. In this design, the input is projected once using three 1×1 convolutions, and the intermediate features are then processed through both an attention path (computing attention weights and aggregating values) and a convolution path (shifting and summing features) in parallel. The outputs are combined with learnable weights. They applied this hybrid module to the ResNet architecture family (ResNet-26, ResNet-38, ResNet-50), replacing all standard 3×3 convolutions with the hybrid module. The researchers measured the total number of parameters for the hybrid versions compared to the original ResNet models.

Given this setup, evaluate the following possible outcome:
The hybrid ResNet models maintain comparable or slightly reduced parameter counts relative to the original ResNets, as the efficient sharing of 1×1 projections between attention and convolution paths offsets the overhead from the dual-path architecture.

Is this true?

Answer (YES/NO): NO